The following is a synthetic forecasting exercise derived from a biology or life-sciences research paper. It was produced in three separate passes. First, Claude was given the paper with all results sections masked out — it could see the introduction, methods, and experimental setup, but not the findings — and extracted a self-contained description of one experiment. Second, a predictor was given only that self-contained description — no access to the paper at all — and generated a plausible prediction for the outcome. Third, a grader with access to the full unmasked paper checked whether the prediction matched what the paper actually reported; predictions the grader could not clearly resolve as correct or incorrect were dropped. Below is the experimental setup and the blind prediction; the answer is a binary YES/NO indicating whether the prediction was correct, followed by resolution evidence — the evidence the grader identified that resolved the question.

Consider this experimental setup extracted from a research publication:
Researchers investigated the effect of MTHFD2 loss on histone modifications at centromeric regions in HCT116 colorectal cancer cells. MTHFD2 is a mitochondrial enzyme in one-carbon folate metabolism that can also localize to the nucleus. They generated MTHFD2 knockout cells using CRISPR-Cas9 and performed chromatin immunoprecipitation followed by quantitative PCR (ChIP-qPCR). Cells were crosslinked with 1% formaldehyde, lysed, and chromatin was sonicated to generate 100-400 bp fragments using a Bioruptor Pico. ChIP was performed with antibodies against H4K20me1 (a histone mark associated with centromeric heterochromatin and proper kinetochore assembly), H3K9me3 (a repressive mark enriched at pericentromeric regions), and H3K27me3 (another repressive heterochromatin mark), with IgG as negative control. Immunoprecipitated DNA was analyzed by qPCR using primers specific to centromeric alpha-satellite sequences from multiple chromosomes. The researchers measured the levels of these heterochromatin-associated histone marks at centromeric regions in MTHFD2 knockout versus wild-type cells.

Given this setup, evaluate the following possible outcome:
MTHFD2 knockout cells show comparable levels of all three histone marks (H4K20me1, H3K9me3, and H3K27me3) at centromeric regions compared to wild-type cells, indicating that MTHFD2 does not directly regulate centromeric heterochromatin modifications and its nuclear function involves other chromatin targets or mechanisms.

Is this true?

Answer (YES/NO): NO